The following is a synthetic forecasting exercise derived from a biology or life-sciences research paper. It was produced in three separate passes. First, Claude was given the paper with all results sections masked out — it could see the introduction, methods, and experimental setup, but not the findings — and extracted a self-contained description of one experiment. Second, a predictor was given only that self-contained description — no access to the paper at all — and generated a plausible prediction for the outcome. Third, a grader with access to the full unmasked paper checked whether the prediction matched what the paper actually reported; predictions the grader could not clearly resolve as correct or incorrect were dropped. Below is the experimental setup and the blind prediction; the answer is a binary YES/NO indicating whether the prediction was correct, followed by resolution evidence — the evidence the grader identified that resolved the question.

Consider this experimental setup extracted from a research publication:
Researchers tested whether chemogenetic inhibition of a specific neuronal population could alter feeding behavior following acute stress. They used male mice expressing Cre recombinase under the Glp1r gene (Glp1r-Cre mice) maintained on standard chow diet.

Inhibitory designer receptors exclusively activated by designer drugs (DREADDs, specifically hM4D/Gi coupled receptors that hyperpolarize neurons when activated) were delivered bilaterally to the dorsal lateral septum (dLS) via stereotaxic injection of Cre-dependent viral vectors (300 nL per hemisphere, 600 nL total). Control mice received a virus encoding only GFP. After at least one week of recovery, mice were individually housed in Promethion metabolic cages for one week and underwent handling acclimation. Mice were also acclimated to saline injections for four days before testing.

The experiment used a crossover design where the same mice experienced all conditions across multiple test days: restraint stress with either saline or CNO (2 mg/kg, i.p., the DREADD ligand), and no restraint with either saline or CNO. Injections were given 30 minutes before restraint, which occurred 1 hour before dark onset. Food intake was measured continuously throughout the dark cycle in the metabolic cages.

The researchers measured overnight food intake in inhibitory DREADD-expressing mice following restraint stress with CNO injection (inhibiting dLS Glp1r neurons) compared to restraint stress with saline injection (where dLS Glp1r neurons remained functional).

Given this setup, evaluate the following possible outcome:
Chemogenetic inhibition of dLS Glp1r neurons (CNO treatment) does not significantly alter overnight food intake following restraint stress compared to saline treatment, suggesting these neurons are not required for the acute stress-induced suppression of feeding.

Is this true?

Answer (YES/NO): NO